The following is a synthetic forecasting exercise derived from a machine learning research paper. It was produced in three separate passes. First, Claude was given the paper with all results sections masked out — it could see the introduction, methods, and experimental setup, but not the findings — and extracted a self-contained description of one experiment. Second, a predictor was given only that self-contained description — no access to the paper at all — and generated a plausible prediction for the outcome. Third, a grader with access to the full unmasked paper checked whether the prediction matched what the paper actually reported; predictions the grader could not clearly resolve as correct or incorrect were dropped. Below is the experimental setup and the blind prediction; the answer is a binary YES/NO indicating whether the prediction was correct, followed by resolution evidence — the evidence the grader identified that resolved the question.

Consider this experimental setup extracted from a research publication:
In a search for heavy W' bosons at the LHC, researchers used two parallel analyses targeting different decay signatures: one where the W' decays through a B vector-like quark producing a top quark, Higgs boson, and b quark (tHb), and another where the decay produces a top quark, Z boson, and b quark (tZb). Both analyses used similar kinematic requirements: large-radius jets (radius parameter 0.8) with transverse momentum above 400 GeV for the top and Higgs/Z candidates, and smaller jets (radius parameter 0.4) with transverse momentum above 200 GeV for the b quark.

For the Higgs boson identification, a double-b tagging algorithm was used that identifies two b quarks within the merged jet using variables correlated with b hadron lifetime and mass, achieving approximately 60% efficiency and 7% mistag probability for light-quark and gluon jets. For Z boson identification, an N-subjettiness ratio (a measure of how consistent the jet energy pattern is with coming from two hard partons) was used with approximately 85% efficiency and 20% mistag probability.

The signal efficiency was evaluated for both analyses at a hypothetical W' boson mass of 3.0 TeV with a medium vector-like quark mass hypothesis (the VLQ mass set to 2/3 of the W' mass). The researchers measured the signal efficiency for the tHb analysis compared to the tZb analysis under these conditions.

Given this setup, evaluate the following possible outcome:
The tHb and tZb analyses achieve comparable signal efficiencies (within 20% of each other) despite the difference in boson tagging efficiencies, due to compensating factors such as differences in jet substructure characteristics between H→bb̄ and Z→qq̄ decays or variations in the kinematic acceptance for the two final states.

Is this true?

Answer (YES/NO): NO